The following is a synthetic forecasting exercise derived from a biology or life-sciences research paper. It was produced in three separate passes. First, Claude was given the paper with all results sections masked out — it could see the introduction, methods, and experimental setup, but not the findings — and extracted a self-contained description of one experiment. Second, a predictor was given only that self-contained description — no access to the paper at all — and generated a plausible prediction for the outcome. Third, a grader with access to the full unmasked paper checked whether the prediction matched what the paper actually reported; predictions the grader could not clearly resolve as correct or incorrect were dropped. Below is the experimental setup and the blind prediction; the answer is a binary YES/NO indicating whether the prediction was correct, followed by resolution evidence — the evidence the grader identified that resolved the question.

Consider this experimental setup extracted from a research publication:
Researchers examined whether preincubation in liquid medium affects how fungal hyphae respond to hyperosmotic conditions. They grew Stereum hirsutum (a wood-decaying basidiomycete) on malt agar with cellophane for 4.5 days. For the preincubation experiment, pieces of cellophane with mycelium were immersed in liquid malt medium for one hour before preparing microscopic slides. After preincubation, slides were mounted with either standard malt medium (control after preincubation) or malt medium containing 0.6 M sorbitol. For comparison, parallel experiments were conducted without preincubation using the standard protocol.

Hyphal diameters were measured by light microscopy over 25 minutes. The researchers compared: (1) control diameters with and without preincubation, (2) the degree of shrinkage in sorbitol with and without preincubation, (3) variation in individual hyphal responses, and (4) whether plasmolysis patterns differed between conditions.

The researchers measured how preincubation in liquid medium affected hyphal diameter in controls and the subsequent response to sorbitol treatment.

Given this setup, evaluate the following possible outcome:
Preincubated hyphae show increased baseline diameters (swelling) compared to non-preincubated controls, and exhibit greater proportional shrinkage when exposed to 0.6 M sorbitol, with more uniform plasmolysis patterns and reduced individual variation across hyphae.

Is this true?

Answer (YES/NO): NO